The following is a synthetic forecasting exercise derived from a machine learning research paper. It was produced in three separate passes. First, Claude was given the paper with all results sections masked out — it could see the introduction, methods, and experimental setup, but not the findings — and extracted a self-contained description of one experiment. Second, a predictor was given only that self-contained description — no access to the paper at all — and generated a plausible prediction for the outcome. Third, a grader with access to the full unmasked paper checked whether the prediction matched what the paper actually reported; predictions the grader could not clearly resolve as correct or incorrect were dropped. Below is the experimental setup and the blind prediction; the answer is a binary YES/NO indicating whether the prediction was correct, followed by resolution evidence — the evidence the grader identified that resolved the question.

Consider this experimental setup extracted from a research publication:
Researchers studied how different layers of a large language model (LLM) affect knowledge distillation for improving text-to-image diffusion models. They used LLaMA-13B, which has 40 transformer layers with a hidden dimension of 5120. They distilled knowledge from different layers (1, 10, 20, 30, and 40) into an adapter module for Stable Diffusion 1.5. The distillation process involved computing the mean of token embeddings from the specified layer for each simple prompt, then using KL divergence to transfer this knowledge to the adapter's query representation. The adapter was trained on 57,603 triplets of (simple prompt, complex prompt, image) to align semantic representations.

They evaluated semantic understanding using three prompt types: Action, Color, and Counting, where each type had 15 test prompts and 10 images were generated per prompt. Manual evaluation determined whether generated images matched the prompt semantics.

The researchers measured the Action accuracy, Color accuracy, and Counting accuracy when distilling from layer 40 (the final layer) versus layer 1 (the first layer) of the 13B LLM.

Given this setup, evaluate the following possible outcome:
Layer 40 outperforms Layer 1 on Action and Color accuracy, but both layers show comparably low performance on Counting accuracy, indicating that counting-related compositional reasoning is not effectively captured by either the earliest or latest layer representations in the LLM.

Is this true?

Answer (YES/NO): NO